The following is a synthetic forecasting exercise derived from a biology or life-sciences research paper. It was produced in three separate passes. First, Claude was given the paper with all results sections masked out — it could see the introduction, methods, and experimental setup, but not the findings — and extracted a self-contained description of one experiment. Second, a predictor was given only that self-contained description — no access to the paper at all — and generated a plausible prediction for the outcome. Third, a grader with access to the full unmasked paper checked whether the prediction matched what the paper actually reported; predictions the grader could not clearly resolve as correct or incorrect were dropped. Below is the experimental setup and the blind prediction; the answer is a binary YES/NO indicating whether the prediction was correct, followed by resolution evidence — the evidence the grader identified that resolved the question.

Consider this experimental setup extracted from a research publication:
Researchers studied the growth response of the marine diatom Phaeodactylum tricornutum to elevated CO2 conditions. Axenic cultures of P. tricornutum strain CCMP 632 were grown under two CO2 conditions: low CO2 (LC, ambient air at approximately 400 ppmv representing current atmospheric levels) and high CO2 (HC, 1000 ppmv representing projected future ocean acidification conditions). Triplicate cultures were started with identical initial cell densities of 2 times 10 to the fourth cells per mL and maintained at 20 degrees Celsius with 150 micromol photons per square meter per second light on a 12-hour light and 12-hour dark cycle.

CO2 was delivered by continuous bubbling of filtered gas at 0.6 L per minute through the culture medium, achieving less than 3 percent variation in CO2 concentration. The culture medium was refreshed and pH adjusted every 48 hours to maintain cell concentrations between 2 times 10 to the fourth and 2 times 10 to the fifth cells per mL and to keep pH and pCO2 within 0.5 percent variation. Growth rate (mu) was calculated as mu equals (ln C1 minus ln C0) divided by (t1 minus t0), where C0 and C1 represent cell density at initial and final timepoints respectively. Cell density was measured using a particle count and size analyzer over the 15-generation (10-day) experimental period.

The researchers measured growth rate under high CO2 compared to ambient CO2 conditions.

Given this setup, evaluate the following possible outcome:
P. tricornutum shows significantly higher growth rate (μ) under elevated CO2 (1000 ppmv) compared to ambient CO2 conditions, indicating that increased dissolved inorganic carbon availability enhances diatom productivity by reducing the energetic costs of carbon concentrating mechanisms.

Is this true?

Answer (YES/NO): NO